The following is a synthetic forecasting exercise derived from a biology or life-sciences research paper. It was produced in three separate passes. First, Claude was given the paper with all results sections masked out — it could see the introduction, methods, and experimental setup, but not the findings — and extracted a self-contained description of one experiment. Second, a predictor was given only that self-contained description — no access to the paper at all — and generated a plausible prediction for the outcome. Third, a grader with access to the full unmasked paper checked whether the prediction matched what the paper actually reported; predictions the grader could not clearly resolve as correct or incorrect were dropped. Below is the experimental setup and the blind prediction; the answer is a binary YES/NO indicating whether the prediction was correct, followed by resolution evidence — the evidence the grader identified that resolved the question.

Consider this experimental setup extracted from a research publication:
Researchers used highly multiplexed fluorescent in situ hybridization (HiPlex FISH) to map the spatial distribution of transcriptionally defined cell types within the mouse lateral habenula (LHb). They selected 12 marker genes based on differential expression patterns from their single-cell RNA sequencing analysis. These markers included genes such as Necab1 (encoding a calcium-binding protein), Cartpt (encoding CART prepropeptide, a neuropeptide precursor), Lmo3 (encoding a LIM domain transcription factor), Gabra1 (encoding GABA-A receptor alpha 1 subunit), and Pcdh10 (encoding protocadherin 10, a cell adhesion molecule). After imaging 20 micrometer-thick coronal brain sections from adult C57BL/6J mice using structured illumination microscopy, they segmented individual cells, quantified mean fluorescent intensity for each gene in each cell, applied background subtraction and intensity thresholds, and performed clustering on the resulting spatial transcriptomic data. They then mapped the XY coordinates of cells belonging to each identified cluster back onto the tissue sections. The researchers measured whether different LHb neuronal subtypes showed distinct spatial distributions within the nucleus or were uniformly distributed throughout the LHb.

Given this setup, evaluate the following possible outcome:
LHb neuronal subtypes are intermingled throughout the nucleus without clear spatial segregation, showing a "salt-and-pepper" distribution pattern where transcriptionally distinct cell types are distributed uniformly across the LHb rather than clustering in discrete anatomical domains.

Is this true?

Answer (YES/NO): NO